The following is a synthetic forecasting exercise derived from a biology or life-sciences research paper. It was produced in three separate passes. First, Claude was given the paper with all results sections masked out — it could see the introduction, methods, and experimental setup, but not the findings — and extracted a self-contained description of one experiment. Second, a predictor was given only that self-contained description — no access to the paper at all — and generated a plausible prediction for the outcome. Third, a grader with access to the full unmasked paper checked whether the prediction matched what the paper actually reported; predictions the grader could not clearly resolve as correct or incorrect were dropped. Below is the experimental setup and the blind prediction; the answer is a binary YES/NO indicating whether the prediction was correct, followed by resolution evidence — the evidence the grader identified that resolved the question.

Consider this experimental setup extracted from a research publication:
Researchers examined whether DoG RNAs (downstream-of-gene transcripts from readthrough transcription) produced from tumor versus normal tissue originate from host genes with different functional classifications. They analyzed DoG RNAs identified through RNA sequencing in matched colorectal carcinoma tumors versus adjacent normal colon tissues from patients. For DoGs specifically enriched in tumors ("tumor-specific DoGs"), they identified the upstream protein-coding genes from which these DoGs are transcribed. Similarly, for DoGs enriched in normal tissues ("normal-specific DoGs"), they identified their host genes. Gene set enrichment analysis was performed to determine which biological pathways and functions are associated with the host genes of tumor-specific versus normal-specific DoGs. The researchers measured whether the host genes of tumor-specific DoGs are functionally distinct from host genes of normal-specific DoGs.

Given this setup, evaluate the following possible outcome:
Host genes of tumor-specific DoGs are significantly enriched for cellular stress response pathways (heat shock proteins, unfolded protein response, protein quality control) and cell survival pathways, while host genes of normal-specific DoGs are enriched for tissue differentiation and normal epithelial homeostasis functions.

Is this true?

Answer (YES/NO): NO